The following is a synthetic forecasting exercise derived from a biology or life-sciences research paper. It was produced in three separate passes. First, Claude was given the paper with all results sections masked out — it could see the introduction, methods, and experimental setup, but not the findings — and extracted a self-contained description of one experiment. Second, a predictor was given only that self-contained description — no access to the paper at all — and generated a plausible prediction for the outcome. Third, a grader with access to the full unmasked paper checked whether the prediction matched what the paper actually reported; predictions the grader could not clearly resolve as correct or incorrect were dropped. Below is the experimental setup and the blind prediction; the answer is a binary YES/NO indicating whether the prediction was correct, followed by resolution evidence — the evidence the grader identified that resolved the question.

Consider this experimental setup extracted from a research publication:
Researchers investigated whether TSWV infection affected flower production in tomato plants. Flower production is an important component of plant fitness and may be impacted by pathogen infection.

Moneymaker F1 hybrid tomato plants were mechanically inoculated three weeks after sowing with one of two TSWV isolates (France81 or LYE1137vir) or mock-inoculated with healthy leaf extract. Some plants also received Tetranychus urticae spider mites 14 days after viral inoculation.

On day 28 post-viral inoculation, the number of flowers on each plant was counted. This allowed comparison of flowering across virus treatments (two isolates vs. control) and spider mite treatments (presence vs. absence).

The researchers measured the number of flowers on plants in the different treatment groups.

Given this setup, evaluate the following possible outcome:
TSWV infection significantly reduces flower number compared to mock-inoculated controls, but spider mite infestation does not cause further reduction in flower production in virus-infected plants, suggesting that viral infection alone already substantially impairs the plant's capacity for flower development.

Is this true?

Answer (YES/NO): YES